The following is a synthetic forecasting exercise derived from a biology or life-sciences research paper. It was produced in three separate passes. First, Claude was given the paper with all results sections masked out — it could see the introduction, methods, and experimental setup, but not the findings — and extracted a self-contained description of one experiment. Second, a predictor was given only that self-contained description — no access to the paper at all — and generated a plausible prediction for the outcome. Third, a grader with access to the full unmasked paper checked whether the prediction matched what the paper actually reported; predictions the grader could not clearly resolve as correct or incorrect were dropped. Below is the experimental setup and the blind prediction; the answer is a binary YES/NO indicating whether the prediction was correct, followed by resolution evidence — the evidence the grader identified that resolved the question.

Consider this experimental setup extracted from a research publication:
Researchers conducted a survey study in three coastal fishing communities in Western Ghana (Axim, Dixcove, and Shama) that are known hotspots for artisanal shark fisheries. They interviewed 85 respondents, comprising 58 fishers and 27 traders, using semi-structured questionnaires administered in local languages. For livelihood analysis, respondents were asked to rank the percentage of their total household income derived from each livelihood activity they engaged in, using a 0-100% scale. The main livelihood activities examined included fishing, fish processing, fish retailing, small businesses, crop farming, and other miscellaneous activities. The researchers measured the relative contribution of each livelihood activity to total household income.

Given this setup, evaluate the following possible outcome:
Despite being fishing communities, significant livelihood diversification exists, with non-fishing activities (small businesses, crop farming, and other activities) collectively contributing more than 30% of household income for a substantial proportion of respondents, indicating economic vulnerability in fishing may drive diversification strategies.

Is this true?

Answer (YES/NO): NO